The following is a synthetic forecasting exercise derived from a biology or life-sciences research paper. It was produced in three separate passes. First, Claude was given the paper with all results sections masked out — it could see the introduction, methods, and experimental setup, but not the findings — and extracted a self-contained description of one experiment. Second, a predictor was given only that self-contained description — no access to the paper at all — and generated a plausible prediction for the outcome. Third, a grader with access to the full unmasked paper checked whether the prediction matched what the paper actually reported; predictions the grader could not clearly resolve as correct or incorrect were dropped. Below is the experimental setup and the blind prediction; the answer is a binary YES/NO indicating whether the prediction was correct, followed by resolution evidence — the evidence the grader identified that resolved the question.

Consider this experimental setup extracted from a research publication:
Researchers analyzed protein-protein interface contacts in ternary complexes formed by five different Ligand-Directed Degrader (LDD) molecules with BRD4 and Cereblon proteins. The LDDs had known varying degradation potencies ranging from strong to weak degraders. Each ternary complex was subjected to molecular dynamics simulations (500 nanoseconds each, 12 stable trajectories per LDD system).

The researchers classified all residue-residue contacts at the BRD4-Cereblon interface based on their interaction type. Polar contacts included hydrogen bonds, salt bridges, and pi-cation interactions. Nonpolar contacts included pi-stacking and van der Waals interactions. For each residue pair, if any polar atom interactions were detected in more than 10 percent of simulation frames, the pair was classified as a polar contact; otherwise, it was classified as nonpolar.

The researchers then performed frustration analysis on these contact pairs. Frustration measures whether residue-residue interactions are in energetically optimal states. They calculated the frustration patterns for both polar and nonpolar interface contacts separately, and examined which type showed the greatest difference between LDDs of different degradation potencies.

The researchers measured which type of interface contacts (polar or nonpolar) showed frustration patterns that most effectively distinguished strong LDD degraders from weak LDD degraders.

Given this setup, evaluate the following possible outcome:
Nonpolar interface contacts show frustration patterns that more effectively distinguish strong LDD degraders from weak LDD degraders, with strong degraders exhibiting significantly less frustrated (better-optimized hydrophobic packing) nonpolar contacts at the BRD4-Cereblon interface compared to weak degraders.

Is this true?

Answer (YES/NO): NO